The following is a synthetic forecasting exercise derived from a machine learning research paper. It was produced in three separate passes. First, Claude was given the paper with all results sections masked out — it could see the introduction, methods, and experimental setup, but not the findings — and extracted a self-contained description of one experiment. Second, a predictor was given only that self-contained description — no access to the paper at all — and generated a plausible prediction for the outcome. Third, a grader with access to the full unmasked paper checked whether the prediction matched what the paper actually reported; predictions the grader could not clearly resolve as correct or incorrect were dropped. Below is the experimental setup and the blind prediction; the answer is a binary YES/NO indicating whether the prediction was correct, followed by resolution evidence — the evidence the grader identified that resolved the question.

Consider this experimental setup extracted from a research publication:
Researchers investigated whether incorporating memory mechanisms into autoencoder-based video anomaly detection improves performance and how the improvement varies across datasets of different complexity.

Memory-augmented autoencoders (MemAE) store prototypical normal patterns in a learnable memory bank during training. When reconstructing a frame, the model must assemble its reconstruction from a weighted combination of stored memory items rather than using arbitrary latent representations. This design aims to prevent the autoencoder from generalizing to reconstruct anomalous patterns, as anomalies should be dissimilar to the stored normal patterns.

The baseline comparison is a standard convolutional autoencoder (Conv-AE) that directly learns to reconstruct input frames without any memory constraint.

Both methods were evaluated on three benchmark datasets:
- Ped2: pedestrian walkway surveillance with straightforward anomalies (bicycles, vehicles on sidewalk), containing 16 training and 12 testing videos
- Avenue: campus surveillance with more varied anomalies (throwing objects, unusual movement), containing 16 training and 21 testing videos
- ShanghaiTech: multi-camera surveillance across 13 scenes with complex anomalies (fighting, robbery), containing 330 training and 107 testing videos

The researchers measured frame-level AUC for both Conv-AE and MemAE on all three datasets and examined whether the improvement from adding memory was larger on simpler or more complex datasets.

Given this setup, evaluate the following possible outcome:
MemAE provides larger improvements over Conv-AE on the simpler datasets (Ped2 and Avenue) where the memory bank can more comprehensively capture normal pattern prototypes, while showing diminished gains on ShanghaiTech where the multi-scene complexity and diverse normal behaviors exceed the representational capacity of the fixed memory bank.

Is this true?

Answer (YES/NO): NO